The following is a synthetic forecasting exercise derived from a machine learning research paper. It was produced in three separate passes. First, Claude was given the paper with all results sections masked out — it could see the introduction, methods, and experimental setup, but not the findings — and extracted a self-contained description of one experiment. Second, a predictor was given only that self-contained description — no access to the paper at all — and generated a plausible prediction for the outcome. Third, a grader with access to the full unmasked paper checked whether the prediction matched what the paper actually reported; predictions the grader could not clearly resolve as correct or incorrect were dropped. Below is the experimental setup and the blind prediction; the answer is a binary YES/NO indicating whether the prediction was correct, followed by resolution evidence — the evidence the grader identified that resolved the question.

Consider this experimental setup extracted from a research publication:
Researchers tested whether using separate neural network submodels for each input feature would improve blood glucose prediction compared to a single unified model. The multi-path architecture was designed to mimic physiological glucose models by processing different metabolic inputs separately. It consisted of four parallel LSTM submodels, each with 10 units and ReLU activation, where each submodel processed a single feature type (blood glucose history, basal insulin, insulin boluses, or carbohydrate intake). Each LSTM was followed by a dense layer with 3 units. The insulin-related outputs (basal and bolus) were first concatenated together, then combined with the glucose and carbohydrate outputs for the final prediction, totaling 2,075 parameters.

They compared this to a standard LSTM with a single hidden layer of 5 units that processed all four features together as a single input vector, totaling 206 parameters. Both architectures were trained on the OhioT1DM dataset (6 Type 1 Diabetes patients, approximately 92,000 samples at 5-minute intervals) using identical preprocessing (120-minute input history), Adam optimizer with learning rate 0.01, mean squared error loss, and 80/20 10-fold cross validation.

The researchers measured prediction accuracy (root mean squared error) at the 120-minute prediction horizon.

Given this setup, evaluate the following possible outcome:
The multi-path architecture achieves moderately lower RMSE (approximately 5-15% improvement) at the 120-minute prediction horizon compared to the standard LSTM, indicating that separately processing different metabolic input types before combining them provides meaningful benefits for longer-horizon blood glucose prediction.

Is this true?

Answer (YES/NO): NO